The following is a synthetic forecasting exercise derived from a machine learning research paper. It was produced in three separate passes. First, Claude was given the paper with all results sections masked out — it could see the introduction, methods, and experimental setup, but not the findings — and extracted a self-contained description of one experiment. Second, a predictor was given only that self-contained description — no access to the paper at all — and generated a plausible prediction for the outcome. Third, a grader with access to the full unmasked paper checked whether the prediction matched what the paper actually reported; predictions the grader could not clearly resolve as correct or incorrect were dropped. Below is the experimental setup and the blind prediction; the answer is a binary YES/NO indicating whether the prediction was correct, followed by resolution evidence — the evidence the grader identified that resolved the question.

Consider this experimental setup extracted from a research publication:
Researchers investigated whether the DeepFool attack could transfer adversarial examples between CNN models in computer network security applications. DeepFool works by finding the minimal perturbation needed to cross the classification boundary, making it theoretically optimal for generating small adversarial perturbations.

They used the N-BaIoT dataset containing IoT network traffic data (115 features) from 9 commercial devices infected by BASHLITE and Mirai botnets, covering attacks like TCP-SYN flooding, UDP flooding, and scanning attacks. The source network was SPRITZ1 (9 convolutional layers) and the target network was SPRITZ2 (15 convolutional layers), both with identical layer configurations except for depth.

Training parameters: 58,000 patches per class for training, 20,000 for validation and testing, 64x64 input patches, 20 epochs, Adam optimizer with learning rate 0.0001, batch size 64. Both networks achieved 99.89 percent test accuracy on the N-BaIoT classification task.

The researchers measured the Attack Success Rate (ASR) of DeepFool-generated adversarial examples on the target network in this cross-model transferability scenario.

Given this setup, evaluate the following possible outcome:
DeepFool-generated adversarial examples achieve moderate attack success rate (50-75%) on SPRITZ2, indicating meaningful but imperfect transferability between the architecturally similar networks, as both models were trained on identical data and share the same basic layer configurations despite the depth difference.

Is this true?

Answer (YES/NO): NO